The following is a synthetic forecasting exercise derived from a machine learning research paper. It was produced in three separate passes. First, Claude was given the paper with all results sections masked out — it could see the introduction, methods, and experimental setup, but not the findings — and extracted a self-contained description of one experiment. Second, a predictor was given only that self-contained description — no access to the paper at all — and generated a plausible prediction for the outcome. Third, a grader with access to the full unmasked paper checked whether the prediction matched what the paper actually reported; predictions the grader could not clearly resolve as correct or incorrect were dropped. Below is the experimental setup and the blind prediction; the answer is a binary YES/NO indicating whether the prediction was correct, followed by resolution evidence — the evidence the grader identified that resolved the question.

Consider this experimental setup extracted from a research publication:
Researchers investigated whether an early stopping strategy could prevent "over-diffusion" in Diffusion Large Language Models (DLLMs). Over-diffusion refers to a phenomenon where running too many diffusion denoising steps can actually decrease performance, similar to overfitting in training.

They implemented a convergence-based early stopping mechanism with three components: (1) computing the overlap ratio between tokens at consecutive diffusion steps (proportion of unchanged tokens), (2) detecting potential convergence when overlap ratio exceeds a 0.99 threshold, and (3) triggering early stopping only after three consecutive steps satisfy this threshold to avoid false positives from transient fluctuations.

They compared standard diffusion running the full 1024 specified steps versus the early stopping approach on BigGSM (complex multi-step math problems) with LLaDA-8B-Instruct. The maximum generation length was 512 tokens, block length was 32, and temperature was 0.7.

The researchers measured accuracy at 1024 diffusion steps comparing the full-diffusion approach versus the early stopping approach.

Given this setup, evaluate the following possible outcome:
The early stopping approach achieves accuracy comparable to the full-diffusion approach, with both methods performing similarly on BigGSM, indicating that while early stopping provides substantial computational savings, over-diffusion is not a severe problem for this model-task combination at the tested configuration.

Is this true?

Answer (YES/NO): NO